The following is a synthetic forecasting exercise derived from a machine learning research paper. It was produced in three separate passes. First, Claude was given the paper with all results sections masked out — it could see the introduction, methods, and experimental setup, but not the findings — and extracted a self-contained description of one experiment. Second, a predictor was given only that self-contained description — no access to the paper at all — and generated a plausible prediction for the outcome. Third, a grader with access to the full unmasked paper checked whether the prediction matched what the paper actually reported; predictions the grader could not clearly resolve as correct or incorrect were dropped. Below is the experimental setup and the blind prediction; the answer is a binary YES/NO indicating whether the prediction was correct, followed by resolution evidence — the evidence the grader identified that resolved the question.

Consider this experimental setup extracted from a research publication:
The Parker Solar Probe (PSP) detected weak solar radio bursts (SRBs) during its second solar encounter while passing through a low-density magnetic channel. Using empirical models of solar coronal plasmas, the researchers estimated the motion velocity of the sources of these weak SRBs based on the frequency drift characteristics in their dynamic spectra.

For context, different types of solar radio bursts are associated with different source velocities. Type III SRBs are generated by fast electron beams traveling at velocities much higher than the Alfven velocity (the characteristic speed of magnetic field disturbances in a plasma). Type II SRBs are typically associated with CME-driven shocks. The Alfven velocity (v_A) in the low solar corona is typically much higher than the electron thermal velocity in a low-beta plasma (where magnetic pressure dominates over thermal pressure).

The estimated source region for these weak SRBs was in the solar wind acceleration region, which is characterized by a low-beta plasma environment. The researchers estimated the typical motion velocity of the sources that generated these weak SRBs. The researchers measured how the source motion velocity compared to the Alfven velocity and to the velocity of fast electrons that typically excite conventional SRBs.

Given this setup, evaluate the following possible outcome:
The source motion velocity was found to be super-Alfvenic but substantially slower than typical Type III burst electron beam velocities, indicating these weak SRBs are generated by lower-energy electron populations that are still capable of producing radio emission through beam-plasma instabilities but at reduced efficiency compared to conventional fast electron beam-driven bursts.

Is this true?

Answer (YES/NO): NO